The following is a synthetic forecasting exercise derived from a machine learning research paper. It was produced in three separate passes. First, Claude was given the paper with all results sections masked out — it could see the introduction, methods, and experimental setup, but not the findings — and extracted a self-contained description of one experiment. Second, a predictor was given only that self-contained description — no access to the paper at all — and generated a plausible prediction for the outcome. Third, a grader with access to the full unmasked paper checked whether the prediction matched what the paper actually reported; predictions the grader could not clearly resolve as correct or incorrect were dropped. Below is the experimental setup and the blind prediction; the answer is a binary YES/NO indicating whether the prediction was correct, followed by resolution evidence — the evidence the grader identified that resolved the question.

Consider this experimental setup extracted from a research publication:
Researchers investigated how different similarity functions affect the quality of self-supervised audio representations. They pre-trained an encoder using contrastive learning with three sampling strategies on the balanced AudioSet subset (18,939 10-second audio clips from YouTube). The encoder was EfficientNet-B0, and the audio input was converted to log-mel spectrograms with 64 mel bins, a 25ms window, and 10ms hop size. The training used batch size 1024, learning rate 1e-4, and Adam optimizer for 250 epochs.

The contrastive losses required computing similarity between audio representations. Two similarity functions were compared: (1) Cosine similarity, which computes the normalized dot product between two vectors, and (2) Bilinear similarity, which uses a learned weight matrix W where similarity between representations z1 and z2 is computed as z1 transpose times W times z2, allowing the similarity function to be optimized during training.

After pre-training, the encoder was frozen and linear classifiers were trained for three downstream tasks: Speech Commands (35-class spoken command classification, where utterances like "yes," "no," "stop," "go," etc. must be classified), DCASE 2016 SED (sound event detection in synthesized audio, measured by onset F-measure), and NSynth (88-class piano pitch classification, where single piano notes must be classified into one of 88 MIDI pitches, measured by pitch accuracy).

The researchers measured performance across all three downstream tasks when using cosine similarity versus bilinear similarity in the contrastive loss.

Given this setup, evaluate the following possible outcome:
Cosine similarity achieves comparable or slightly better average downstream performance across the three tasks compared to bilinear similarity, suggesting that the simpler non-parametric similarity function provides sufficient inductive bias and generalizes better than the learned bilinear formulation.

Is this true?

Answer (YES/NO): NO